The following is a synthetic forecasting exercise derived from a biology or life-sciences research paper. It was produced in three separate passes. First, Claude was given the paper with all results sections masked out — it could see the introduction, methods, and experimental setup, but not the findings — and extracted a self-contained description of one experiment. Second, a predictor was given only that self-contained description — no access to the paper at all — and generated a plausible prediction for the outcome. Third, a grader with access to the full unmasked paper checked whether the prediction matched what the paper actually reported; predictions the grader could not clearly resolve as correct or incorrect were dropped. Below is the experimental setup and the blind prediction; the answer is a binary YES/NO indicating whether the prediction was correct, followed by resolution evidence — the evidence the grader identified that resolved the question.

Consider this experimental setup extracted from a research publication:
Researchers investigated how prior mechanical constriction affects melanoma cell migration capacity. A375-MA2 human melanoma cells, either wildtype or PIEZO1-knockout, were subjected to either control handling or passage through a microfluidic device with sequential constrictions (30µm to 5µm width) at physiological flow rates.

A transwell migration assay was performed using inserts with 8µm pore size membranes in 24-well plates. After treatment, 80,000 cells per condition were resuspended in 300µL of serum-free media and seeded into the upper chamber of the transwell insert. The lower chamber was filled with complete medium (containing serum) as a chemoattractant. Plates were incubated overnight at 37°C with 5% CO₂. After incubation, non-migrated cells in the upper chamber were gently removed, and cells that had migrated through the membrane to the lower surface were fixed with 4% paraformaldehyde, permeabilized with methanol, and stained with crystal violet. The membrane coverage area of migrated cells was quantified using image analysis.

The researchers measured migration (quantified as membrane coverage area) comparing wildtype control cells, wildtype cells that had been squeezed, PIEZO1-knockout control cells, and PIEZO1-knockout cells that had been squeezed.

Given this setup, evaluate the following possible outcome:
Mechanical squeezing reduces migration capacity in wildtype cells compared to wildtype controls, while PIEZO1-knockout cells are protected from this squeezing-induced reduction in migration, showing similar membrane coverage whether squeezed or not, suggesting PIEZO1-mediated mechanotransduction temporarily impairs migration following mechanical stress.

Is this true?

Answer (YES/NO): NO